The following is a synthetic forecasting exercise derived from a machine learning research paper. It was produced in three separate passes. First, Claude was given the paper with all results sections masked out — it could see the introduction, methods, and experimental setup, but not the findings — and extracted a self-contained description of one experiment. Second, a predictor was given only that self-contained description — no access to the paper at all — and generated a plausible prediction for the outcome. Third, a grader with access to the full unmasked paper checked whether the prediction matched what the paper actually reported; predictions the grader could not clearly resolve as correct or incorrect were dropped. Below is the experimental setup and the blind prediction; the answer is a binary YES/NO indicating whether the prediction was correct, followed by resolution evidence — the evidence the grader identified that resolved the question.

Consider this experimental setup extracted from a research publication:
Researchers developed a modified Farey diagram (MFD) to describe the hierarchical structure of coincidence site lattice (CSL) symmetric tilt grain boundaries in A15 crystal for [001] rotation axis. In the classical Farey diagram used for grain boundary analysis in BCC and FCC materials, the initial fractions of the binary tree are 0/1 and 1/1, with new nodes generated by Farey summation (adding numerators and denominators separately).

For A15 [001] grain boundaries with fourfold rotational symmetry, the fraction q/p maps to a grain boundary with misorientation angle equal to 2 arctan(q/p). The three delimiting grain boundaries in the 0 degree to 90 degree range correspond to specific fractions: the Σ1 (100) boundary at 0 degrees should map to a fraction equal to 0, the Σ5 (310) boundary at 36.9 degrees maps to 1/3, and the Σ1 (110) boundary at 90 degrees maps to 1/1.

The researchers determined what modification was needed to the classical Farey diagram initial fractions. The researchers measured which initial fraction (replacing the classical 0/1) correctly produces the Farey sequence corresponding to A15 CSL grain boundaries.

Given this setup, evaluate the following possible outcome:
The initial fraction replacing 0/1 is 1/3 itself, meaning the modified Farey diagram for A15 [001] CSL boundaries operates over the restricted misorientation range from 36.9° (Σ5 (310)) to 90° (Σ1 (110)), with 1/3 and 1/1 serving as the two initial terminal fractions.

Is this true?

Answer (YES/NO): NO